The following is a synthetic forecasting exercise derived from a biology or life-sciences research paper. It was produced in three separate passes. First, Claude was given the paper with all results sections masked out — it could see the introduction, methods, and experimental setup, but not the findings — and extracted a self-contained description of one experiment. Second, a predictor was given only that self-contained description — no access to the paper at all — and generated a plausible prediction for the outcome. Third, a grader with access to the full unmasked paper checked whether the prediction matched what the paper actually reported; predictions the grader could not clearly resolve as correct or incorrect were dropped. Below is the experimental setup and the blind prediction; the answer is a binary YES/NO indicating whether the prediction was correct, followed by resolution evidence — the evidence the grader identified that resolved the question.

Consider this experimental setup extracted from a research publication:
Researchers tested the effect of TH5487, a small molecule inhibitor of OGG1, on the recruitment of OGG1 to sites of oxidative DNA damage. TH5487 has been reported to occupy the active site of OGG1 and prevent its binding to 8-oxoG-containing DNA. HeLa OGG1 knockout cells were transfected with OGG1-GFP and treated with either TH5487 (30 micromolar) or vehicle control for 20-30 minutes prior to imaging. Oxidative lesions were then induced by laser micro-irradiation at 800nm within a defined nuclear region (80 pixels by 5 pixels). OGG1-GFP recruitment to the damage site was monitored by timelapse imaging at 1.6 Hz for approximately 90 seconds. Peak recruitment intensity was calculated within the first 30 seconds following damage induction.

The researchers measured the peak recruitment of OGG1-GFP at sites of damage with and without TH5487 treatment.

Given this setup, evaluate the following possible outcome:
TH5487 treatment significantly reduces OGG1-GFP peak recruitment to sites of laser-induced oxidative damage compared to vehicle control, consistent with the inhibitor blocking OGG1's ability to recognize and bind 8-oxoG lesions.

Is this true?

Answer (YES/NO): YES